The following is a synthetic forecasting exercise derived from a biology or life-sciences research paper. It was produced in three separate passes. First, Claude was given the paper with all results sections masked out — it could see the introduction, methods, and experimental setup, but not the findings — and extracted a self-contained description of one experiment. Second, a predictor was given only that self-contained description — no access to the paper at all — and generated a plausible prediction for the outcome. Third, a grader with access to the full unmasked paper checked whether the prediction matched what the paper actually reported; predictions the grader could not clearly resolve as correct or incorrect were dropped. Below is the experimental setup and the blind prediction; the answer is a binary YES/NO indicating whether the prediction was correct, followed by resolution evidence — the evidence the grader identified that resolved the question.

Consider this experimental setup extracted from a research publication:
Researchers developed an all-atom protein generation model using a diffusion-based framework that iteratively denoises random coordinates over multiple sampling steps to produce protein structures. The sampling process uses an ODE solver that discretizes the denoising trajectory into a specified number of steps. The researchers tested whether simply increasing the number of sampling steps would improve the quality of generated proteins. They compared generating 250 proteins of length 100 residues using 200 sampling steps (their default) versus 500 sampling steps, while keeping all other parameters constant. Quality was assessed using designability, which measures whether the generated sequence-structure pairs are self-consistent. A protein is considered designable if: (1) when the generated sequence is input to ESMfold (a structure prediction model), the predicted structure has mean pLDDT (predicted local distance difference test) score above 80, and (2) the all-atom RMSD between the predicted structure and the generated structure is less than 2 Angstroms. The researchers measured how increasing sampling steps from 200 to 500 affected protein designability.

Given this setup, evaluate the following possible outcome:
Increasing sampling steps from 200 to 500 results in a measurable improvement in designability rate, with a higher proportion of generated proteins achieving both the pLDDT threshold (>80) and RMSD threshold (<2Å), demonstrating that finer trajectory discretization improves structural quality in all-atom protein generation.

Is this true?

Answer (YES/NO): NO